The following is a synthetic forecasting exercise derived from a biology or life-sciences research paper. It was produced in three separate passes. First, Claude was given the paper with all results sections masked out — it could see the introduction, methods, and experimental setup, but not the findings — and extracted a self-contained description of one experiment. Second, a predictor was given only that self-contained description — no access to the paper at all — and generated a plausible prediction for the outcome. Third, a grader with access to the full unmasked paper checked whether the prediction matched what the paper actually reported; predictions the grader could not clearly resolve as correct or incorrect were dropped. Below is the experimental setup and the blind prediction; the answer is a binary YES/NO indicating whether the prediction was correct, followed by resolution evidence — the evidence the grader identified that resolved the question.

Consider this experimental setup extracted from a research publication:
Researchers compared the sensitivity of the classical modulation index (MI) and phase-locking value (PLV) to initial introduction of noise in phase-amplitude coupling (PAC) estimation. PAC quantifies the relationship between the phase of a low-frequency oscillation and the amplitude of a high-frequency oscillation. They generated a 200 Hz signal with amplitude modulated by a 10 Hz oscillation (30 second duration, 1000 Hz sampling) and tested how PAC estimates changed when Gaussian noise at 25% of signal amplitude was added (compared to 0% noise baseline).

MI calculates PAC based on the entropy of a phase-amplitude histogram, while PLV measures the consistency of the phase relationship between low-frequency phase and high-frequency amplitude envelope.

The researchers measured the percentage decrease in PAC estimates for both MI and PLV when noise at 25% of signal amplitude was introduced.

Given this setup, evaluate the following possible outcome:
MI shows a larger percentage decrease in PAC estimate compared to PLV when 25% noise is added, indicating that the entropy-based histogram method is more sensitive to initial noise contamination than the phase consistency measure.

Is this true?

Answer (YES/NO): YES